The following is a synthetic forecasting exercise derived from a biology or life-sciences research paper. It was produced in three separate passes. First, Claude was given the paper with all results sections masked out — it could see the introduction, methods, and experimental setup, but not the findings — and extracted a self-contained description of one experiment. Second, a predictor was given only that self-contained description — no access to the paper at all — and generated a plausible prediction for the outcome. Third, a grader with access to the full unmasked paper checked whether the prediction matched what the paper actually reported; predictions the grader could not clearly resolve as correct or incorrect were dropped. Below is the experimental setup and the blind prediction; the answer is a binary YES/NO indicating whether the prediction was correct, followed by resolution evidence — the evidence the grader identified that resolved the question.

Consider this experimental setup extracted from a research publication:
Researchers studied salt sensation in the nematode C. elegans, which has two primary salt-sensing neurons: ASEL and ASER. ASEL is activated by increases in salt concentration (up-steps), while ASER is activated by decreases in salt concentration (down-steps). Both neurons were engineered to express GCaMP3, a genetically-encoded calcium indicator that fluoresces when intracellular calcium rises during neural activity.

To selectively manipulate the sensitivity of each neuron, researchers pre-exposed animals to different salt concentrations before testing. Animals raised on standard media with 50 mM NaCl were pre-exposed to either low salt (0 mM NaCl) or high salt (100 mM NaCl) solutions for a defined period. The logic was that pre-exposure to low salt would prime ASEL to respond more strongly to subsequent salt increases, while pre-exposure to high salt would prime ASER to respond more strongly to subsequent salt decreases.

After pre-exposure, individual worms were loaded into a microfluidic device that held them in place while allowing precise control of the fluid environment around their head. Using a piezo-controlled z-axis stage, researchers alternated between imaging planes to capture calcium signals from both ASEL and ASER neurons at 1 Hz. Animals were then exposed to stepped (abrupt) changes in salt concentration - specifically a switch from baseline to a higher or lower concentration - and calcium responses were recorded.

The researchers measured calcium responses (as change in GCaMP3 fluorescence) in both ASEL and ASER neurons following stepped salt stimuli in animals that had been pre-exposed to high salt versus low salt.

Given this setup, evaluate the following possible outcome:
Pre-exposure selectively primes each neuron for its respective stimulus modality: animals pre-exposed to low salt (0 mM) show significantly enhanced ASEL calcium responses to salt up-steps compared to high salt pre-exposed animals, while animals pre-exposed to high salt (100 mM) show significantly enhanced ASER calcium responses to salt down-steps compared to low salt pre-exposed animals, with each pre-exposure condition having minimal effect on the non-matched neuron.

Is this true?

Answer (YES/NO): NO